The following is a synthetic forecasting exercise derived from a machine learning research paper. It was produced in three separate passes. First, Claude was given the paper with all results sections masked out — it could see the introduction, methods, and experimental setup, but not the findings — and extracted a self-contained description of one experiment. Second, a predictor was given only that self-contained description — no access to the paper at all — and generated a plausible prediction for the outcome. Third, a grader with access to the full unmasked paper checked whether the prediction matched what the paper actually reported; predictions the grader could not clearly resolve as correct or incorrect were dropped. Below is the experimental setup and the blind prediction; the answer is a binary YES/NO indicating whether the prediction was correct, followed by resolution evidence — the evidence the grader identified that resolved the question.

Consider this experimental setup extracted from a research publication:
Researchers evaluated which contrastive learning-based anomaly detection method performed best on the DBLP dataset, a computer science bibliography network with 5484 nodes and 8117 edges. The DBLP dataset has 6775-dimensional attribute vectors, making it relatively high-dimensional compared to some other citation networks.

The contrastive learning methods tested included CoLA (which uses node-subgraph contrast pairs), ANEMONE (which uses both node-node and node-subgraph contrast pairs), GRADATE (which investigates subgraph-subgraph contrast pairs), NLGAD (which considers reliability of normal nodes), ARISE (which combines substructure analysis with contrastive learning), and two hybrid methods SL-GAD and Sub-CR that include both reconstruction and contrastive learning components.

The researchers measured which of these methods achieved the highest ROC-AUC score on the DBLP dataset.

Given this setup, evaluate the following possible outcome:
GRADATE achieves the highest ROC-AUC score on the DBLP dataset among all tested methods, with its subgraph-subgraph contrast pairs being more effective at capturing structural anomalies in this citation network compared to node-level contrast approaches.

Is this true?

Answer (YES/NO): NO